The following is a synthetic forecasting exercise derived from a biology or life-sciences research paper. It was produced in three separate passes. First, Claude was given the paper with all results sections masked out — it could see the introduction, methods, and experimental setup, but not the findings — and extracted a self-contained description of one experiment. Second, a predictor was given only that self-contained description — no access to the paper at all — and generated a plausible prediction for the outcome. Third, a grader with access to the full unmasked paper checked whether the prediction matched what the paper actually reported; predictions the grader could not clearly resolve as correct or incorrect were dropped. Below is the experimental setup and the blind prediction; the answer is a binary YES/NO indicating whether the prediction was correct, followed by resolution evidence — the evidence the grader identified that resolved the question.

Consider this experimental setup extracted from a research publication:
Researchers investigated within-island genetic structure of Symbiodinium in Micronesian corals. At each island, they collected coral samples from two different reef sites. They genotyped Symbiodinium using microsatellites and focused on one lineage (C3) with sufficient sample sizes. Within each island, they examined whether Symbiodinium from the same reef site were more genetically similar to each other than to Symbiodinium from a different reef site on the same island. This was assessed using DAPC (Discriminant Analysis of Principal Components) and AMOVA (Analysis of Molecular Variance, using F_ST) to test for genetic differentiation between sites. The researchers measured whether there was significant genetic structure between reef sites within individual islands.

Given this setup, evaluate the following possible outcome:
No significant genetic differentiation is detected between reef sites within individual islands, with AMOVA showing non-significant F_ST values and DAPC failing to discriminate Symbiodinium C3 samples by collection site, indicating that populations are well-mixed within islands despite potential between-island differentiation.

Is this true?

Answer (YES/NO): NO